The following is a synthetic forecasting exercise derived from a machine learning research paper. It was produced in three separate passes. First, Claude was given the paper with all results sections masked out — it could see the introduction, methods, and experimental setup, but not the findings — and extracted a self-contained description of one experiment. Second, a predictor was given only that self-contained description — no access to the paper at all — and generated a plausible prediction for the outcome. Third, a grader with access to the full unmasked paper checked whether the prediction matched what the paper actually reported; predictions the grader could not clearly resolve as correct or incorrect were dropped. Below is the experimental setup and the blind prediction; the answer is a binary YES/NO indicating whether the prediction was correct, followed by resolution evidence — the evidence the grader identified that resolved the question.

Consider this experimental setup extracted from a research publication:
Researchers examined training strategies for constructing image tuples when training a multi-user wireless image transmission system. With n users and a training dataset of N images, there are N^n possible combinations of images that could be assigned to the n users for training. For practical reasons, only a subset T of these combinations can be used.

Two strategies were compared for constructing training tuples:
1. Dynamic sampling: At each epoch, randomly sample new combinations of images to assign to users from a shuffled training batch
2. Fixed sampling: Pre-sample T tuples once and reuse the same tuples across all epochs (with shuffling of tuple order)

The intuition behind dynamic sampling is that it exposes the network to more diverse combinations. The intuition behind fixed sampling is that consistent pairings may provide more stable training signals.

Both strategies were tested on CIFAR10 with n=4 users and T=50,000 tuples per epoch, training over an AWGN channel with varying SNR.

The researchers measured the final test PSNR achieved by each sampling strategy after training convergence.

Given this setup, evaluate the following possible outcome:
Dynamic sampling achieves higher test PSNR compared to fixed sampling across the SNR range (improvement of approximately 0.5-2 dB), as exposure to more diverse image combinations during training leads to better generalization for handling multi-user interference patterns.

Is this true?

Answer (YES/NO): NO